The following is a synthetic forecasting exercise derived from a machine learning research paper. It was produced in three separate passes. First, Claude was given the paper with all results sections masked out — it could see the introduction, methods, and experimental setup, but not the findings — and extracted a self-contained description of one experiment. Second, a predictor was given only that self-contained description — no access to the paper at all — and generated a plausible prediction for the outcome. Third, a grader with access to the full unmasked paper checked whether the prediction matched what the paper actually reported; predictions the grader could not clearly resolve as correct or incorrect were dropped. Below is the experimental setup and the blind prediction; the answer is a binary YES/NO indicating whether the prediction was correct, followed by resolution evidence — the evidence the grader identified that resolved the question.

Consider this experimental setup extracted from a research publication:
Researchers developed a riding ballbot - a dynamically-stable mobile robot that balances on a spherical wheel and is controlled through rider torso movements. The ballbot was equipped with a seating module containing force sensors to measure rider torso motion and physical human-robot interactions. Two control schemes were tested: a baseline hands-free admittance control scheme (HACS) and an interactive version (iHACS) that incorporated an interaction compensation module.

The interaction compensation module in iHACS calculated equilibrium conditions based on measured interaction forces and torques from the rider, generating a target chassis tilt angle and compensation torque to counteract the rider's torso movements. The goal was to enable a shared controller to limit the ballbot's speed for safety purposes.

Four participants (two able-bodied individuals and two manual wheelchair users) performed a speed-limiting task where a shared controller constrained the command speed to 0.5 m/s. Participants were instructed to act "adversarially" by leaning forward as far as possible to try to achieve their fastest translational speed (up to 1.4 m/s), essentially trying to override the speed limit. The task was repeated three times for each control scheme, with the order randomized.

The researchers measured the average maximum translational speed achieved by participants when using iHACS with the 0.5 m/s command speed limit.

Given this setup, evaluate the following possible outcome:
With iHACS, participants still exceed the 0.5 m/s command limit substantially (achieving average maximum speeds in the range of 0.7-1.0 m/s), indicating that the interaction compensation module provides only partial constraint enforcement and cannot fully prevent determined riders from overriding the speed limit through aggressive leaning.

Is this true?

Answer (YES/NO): NO